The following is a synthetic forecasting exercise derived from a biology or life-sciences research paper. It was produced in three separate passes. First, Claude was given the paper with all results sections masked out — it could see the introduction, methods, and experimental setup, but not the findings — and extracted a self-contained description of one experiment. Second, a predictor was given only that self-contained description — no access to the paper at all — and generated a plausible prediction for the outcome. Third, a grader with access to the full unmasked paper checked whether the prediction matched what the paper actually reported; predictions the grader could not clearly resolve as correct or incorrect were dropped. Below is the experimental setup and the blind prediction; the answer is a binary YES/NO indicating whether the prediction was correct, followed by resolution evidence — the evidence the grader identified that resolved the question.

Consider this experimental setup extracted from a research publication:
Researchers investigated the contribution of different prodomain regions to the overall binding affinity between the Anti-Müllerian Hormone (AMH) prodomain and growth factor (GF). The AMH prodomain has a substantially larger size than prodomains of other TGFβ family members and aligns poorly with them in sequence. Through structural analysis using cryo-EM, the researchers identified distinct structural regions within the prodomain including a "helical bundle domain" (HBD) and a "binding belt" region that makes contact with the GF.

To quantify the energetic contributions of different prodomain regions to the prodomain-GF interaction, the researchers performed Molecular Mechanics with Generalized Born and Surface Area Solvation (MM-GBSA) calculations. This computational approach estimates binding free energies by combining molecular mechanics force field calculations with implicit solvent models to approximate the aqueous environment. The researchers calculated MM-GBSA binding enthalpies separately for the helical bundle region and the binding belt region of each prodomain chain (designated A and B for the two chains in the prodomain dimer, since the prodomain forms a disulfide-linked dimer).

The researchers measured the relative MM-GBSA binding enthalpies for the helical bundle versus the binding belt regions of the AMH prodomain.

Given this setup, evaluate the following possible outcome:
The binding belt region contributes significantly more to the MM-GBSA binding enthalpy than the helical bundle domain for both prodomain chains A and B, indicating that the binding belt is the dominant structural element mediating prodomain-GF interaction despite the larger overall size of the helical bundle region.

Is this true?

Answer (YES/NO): NO